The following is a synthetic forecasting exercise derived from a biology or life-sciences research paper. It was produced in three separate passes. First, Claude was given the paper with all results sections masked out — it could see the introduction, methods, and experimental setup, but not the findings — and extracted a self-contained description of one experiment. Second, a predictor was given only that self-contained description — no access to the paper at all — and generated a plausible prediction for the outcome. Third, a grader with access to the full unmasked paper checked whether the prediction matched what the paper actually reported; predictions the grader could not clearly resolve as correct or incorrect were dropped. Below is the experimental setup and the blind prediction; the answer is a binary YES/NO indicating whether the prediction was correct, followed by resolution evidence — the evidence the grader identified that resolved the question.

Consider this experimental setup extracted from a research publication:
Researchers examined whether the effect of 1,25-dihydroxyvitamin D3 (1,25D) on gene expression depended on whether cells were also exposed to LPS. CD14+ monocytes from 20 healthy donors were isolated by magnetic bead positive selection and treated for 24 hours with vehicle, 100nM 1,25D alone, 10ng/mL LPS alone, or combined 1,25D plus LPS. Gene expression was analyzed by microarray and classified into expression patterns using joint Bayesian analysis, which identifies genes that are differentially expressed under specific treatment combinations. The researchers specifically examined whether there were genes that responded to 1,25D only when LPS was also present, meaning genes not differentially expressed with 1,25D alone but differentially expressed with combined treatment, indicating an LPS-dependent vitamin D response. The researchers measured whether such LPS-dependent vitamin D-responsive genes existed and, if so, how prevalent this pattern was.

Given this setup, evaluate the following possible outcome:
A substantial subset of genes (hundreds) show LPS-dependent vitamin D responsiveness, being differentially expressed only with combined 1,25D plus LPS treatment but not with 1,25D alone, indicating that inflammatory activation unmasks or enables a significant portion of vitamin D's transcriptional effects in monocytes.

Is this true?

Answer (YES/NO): YES